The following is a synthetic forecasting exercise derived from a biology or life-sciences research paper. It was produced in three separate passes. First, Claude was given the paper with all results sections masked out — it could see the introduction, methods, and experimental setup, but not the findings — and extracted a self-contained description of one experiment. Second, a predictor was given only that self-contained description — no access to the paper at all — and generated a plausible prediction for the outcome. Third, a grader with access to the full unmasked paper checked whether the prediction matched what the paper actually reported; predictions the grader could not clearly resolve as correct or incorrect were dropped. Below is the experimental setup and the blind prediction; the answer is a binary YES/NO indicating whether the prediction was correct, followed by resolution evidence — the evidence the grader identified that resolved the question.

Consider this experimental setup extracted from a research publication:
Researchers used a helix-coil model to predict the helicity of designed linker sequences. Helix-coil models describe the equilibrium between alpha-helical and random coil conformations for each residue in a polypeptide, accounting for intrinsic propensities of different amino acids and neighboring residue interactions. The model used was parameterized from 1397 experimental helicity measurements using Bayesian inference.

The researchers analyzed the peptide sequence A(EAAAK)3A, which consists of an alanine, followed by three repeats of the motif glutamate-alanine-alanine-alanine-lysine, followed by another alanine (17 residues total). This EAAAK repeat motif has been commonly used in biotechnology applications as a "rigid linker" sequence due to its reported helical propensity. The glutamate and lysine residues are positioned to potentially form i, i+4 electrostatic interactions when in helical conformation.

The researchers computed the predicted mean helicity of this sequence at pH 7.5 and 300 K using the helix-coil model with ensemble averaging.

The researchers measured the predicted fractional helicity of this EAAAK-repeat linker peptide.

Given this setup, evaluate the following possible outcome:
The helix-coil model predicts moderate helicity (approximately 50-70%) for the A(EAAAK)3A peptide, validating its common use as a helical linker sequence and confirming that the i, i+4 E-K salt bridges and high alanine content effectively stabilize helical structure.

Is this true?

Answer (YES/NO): NO